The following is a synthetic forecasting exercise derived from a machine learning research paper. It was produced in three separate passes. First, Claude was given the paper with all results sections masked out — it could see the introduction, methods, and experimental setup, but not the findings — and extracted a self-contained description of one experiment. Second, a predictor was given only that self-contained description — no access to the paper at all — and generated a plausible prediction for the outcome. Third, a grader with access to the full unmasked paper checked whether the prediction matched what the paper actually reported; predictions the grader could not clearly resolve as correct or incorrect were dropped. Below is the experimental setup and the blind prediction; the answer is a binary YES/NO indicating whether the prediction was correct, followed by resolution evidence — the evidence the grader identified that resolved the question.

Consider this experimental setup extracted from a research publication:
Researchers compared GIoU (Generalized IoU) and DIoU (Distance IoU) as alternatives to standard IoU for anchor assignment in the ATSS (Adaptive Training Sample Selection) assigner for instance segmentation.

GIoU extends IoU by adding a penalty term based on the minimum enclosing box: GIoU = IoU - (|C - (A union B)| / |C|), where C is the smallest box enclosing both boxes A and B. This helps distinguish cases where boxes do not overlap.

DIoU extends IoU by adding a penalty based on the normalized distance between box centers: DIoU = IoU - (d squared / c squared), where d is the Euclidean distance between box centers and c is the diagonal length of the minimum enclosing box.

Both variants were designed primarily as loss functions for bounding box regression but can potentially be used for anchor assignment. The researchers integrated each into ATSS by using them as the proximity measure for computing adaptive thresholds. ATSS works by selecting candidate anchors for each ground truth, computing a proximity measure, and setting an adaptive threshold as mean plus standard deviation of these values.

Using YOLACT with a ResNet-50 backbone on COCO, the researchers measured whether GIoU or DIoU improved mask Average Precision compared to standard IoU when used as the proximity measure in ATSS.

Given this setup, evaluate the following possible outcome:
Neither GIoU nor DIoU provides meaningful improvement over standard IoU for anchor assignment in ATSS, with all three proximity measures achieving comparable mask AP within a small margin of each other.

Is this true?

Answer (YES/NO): YES